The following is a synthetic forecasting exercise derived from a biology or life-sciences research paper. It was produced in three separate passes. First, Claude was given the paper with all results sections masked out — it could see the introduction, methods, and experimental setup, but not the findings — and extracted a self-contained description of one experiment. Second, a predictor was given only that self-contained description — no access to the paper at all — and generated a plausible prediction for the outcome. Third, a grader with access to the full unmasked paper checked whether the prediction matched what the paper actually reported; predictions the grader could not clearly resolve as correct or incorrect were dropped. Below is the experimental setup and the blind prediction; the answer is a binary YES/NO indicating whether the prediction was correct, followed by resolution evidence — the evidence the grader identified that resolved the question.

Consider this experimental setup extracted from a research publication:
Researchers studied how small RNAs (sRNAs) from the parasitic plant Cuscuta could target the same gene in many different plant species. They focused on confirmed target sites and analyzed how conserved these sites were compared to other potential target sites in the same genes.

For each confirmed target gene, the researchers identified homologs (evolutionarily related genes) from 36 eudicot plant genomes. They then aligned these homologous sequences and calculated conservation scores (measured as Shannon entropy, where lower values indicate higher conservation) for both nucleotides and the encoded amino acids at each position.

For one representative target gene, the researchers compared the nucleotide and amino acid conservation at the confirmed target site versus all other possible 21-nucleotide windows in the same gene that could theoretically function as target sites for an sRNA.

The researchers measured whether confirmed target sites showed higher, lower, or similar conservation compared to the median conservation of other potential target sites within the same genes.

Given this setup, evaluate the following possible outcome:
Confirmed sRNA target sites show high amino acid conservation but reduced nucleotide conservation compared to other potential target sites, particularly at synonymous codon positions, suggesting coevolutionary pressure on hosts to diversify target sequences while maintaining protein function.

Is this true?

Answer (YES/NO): NO